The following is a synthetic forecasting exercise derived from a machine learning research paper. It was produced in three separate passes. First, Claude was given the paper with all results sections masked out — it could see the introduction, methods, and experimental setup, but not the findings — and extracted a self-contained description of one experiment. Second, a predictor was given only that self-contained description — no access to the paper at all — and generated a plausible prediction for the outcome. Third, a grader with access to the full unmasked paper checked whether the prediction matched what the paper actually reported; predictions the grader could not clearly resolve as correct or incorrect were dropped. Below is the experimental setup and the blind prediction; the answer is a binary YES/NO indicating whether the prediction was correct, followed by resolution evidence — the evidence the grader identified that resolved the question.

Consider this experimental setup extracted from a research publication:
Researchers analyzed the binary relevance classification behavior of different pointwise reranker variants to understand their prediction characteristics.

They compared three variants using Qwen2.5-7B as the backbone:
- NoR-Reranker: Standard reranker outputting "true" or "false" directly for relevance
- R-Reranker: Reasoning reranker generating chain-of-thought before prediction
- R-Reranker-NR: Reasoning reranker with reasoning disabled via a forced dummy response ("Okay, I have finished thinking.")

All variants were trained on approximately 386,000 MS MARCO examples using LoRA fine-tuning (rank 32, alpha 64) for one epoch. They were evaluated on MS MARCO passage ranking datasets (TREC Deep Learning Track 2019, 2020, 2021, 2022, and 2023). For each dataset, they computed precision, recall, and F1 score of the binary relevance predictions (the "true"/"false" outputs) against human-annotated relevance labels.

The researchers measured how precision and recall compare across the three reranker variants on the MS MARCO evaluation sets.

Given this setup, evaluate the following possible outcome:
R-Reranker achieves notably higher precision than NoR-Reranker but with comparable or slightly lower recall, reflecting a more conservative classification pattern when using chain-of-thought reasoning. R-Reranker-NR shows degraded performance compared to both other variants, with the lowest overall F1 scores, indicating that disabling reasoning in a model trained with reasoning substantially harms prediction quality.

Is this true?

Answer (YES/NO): NO